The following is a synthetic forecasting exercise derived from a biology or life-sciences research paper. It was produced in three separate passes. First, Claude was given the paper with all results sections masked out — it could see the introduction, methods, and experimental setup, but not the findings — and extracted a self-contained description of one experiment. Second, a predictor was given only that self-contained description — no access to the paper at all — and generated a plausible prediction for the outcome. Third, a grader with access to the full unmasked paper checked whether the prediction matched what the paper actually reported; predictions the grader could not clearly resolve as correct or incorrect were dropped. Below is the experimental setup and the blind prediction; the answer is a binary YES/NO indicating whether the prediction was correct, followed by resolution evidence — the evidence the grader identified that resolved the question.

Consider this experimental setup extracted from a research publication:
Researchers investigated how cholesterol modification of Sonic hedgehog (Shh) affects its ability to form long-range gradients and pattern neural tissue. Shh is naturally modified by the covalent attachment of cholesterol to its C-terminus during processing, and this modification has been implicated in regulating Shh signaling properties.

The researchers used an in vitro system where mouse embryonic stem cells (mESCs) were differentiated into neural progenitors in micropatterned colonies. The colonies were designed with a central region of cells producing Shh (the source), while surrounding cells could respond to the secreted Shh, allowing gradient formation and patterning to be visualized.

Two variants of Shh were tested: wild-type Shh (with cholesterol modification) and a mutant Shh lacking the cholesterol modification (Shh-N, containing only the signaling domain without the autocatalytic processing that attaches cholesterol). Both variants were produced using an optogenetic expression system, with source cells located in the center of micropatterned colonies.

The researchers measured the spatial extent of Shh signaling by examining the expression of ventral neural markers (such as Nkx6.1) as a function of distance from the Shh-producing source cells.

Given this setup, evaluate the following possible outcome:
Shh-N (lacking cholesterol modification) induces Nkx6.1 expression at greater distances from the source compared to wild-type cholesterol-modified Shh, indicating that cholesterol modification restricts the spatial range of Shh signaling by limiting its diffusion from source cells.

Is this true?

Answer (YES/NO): YES